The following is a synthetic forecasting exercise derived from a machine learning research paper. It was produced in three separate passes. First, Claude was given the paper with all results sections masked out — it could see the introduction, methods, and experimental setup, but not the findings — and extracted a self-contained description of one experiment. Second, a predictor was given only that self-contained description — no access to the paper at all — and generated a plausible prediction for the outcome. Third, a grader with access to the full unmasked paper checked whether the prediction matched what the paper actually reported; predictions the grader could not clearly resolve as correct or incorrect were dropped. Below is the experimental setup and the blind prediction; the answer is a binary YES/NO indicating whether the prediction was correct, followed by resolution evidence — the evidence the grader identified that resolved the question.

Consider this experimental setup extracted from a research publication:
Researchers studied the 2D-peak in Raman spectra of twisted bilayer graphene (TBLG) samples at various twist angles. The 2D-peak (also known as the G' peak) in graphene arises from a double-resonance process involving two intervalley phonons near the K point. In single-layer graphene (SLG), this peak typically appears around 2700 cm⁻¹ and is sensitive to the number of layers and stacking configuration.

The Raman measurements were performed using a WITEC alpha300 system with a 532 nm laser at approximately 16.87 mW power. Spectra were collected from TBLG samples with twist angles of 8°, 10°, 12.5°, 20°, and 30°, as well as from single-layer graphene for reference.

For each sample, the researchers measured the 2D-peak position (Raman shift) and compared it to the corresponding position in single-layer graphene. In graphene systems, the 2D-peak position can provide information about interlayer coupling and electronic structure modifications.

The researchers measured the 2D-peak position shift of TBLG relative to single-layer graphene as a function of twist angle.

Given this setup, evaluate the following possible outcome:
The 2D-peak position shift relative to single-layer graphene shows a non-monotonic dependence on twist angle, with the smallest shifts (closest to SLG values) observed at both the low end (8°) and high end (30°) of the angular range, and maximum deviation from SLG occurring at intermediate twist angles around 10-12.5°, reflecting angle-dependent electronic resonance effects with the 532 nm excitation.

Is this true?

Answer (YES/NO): YES